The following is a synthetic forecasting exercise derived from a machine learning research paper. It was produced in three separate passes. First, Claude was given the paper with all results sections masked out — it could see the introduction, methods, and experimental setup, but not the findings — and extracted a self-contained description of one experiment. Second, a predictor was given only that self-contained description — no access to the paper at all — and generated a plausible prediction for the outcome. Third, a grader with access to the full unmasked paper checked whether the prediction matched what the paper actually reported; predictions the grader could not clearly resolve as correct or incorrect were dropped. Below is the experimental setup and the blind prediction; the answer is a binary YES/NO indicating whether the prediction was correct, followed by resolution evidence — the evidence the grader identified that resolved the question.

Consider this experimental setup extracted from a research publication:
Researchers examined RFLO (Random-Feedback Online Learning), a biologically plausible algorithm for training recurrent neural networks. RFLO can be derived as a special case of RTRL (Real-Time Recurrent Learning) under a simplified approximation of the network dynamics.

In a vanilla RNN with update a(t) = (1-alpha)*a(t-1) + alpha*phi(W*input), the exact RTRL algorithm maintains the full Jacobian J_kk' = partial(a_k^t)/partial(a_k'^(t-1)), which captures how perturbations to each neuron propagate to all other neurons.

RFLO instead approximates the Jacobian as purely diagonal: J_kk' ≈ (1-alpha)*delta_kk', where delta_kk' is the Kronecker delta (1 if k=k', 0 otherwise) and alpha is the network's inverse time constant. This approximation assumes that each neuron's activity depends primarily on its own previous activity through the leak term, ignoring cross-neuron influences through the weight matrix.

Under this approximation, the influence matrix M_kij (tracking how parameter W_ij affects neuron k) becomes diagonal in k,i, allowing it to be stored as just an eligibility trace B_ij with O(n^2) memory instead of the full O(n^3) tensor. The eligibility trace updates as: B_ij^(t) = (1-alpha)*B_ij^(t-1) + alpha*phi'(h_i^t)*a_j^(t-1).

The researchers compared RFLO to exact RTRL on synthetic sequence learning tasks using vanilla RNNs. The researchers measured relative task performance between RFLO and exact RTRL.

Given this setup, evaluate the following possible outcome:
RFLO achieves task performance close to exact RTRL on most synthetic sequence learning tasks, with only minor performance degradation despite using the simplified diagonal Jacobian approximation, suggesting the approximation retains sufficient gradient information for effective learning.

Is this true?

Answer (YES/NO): NO